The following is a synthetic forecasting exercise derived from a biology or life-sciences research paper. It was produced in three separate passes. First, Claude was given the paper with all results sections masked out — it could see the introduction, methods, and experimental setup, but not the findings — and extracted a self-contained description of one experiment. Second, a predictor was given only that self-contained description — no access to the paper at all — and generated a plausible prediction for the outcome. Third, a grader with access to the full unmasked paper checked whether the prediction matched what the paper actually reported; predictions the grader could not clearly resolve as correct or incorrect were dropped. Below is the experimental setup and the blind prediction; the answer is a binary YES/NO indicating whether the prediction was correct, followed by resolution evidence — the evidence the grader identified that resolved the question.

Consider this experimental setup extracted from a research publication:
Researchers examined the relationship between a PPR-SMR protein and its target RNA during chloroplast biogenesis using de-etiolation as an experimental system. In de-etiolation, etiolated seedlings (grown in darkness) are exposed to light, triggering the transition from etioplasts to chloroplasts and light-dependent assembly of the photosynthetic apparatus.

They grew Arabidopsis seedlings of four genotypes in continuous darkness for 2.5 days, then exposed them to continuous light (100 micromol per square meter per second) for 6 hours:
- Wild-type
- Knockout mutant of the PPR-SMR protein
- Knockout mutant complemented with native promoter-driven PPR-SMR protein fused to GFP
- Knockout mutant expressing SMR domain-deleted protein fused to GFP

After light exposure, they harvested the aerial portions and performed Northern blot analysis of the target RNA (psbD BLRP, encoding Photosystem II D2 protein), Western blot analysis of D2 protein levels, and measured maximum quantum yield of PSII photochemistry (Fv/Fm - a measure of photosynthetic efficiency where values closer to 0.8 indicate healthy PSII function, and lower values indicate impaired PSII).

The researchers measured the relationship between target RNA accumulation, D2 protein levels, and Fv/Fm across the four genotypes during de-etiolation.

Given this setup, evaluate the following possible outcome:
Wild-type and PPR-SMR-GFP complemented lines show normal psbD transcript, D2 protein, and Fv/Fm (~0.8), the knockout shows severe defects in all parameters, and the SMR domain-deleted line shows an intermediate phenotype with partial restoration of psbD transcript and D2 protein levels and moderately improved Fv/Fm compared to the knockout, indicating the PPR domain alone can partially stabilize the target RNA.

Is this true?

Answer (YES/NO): NO